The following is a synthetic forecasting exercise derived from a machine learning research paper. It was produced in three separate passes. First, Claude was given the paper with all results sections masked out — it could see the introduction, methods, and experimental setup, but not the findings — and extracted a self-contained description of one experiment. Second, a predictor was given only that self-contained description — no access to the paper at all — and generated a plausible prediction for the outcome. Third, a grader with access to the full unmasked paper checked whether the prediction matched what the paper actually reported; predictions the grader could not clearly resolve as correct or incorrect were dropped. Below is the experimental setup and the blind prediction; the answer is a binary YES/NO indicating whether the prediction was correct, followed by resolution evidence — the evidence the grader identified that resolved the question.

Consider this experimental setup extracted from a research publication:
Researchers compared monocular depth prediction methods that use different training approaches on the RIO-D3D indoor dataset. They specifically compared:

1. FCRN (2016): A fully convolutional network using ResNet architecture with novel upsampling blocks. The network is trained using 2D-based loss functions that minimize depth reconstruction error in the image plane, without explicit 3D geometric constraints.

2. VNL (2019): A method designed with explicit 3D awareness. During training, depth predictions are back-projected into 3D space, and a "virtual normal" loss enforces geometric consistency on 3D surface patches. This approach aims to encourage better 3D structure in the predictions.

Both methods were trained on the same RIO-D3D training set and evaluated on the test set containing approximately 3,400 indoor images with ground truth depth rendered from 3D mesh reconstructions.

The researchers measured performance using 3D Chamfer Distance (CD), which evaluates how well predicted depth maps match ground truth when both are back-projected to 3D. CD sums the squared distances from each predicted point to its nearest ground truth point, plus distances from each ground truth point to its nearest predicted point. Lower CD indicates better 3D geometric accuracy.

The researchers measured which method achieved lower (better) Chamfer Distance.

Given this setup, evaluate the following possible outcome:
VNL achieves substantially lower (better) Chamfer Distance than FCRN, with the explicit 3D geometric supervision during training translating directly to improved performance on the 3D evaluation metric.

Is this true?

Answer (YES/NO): NO